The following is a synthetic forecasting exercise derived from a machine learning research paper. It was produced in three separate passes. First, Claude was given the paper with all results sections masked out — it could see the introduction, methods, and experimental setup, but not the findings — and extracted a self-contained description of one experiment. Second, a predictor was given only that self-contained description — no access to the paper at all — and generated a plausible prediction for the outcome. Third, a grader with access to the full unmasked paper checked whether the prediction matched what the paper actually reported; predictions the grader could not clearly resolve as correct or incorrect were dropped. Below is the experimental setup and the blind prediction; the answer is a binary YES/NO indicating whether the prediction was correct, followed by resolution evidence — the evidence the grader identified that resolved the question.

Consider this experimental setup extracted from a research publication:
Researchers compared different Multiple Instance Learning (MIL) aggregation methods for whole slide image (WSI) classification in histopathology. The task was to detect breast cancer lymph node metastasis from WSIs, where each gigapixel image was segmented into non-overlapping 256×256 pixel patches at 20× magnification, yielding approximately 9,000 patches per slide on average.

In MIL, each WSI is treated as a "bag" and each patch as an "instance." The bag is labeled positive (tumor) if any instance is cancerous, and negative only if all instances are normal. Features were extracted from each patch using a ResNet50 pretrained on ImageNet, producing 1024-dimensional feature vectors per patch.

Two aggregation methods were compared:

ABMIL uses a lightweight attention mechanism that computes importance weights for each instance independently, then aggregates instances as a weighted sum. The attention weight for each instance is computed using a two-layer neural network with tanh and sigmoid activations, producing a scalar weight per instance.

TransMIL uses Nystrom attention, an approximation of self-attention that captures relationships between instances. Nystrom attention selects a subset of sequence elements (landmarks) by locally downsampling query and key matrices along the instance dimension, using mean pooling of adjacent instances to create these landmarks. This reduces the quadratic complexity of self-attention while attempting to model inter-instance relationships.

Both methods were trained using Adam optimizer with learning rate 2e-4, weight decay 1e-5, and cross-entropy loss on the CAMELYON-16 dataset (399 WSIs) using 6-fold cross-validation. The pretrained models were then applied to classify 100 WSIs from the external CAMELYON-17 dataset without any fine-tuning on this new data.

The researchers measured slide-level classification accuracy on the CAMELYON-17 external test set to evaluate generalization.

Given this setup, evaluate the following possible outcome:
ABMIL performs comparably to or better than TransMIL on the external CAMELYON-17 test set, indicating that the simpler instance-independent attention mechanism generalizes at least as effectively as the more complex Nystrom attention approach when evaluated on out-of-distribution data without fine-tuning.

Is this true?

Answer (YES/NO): YES